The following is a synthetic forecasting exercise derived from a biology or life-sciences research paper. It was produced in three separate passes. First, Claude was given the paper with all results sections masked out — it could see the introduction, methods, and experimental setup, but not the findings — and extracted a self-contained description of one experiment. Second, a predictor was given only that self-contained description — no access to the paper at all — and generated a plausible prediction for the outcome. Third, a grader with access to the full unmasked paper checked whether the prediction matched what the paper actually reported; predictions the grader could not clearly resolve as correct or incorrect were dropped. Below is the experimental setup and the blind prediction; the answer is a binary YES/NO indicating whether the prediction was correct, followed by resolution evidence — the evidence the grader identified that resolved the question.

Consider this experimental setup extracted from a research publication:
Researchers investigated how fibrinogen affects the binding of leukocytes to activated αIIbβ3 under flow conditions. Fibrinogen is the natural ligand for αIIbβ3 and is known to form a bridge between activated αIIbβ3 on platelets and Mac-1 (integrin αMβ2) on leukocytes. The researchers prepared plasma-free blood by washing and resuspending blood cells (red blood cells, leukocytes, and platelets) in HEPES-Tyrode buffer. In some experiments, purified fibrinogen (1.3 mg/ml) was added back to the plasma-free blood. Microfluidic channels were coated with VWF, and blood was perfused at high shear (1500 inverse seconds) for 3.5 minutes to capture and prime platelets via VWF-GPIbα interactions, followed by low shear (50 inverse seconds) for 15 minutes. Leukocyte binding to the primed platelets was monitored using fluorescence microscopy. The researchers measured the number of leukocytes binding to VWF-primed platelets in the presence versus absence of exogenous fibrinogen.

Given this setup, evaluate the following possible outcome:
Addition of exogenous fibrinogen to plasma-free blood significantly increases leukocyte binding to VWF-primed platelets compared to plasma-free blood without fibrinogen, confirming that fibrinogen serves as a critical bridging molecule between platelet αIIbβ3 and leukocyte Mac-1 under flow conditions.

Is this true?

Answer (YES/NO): NO